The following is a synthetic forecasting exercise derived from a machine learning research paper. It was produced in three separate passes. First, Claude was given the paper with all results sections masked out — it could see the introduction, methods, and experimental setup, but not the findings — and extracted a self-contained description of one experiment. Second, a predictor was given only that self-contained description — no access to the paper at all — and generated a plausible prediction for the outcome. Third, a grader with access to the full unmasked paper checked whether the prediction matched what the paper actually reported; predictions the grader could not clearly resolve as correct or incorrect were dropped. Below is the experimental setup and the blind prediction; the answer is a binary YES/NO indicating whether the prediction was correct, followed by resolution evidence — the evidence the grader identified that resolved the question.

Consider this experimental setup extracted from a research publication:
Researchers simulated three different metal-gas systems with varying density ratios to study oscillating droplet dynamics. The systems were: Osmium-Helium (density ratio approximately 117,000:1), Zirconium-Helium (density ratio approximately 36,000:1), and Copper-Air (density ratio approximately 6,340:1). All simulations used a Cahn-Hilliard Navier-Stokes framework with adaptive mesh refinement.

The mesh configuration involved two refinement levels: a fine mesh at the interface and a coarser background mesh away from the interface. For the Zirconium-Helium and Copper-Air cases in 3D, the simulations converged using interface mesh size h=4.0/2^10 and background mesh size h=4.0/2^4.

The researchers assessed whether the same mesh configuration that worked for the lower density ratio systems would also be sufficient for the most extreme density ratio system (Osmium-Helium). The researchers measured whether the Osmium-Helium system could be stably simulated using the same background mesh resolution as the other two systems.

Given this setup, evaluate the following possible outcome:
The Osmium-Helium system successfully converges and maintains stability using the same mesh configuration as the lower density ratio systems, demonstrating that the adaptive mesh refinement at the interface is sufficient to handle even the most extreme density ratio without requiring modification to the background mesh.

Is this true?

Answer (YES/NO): NO